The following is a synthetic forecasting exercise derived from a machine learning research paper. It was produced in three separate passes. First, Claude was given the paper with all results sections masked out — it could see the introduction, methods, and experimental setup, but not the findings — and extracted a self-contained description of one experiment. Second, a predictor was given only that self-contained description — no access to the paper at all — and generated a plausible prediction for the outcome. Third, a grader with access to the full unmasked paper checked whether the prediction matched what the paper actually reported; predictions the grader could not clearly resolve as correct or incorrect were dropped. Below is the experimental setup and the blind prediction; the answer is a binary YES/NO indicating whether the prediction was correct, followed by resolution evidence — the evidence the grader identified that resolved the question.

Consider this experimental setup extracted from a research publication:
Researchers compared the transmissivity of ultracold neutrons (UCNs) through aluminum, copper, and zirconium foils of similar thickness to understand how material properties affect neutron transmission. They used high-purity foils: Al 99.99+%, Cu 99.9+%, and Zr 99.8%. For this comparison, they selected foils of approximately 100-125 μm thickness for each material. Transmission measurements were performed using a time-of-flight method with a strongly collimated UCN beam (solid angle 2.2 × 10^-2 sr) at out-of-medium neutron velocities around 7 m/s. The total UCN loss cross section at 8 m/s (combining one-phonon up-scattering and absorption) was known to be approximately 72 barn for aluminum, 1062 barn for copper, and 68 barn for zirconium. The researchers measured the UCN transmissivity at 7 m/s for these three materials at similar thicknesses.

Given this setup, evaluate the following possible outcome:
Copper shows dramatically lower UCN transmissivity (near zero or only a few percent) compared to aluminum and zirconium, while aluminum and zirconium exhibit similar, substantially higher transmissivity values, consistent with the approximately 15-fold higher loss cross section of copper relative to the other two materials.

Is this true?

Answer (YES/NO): NO